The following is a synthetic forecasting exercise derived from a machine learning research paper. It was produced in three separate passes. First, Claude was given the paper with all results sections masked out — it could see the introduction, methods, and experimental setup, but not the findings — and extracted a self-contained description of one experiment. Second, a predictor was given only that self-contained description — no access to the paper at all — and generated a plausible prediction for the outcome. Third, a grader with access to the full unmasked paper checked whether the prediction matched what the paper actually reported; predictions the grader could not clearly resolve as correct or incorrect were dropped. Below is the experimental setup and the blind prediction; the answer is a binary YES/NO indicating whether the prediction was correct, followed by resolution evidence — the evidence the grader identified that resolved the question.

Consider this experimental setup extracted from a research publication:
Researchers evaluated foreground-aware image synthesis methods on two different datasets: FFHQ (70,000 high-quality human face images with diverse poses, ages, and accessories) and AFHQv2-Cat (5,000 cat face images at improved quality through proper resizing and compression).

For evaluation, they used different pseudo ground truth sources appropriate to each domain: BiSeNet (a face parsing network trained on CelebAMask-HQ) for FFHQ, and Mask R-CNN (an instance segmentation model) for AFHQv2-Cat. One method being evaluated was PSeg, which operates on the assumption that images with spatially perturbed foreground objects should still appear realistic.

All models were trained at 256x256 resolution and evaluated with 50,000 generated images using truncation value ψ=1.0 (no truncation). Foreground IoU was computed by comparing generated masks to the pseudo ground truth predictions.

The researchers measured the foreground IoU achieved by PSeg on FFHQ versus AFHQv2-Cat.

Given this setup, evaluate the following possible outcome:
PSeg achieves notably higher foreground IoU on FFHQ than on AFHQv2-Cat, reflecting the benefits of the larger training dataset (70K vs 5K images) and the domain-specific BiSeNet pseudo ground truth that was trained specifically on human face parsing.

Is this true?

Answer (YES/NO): NO